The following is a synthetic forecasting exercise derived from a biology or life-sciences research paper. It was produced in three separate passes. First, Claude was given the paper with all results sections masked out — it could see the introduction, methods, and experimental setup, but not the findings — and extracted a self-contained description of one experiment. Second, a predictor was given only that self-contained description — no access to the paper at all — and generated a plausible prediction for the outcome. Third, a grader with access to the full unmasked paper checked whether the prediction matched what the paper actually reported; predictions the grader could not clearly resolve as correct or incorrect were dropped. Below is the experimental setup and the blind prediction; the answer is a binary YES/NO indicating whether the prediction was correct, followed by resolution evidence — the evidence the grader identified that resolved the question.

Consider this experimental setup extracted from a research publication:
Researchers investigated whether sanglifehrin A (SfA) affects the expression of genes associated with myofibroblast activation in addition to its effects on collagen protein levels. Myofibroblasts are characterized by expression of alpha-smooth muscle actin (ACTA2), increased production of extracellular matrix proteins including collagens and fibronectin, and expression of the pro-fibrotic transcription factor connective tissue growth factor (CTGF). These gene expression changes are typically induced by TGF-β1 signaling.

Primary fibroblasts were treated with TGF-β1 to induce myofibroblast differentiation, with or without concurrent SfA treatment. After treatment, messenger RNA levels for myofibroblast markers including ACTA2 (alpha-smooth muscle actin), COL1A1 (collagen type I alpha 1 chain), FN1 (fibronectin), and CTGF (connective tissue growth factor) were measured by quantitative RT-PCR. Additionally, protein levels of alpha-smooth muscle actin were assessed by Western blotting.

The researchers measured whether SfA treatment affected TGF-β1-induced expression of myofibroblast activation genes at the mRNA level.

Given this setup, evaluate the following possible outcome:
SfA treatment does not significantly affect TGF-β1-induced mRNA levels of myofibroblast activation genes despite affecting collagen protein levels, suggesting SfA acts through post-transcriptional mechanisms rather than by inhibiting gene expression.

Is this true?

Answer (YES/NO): YES